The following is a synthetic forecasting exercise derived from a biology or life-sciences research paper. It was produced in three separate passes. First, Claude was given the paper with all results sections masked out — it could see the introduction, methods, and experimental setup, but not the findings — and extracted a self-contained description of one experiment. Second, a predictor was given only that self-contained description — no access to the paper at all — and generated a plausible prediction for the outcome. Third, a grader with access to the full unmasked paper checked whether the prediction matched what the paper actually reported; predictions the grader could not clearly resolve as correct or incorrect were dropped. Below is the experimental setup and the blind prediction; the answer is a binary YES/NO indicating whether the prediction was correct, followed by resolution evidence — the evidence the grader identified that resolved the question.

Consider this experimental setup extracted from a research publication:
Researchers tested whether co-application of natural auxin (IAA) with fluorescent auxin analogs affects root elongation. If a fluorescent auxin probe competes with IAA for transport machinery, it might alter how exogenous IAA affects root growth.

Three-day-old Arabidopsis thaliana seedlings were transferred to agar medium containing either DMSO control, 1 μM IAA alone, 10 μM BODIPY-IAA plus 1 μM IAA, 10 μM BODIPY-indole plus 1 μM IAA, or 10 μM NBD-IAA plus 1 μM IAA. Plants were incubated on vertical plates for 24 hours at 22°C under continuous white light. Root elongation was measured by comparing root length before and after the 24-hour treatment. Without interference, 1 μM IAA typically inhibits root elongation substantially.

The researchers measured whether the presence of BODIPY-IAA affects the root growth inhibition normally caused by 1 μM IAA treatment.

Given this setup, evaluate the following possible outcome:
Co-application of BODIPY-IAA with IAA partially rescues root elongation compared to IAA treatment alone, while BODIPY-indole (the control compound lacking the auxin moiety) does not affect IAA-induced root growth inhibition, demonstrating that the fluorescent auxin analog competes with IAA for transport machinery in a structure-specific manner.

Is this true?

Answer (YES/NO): YES